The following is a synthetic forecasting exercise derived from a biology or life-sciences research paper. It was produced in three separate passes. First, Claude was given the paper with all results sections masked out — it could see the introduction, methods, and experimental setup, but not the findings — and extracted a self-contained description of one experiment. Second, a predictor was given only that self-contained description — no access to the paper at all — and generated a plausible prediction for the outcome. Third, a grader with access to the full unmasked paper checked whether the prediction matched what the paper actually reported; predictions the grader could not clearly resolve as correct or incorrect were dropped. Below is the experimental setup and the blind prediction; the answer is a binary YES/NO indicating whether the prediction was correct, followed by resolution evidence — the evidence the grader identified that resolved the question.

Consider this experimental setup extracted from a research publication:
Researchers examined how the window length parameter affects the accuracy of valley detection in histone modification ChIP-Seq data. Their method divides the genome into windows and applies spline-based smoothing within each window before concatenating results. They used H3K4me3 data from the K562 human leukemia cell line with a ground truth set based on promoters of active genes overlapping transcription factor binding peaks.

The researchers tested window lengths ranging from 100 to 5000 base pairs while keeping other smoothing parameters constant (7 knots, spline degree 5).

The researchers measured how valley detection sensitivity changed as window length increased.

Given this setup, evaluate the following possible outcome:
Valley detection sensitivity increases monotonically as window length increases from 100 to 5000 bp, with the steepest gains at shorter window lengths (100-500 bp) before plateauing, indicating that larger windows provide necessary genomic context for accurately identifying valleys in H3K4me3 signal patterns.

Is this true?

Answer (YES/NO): NO